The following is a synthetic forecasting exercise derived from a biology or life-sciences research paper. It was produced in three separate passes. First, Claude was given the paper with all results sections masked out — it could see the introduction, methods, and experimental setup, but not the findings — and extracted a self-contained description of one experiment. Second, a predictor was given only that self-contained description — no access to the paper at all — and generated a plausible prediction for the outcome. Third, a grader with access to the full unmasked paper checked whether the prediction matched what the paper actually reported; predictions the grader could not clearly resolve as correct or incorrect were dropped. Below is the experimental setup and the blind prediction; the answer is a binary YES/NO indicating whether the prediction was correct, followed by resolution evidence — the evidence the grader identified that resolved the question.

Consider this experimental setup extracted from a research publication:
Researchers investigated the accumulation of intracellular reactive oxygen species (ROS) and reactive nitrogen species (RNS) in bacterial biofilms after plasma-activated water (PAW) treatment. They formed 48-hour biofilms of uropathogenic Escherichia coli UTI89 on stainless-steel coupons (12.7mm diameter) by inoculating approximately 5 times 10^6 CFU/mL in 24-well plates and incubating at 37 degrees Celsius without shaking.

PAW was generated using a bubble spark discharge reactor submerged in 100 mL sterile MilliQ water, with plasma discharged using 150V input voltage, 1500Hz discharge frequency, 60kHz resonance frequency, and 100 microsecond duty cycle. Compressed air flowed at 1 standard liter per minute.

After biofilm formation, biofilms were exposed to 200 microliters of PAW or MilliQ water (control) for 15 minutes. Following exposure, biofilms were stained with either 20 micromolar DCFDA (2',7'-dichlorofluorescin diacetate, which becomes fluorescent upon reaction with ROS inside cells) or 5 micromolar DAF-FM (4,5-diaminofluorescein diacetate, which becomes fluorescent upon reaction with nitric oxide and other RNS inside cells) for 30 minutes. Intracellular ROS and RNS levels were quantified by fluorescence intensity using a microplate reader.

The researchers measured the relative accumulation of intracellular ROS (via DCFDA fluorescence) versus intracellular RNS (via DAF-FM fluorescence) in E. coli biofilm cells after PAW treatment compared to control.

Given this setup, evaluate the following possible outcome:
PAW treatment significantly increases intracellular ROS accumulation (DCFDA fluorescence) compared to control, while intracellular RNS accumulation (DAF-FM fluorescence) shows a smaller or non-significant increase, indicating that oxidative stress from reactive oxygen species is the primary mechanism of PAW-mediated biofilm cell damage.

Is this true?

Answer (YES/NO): NO